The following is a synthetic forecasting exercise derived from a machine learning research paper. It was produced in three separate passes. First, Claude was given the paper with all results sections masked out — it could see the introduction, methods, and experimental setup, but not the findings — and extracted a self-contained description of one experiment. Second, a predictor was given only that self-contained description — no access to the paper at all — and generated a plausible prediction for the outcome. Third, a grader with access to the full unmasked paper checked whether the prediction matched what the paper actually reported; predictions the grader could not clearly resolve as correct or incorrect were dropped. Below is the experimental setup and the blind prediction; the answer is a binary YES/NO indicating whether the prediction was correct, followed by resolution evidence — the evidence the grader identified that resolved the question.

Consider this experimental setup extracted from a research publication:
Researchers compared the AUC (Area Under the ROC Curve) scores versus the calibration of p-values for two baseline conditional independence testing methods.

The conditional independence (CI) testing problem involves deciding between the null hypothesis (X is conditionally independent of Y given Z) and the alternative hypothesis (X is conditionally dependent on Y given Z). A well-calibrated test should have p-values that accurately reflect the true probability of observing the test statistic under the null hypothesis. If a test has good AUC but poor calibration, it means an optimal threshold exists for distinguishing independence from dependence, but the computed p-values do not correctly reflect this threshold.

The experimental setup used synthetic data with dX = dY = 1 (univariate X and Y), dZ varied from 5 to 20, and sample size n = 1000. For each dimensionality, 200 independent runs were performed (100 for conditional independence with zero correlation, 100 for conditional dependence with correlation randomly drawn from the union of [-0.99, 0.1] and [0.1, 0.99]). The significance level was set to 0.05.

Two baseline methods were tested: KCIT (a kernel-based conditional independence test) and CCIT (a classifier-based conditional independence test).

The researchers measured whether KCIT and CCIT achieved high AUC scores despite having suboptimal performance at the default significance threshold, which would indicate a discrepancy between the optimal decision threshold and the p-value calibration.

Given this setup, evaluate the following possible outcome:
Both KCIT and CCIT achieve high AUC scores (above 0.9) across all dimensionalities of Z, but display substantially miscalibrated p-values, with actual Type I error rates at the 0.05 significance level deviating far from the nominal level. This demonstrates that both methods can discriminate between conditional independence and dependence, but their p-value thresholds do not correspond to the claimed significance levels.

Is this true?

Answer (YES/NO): NO